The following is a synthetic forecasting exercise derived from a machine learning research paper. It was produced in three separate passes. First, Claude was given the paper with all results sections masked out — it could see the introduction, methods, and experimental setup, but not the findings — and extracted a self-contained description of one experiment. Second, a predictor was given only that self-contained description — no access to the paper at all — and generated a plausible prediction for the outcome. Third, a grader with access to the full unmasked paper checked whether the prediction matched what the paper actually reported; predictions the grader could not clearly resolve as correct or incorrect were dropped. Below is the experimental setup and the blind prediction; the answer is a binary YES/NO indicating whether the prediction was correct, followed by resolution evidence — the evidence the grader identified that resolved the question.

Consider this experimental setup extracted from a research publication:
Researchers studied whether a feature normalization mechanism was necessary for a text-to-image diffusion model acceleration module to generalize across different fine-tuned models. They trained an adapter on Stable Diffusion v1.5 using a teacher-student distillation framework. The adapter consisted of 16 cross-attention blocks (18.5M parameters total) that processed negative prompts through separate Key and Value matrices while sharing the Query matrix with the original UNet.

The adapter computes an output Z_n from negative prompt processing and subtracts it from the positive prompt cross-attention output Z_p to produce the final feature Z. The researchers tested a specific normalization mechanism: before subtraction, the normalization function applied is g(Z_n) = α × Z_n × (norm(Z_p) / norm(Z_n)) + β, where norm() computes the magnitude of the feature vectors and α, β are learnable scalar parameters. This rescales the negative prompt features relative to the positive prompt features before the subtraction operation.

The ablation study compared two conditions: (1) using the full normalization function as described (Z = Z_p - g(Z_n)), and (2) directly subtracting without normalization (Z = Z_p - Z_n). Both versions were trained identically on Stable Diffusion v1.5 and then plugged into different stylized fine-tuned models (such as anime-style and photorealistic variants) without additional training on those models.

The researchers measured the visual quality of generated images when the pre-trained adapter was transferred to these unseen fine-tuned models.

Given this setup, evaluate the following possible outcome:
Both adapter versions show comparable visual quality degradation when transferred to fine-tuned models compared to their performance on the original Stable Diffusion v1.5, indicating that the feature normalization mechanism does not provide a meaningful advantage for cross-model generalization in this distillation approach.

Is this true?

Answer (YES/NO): NO